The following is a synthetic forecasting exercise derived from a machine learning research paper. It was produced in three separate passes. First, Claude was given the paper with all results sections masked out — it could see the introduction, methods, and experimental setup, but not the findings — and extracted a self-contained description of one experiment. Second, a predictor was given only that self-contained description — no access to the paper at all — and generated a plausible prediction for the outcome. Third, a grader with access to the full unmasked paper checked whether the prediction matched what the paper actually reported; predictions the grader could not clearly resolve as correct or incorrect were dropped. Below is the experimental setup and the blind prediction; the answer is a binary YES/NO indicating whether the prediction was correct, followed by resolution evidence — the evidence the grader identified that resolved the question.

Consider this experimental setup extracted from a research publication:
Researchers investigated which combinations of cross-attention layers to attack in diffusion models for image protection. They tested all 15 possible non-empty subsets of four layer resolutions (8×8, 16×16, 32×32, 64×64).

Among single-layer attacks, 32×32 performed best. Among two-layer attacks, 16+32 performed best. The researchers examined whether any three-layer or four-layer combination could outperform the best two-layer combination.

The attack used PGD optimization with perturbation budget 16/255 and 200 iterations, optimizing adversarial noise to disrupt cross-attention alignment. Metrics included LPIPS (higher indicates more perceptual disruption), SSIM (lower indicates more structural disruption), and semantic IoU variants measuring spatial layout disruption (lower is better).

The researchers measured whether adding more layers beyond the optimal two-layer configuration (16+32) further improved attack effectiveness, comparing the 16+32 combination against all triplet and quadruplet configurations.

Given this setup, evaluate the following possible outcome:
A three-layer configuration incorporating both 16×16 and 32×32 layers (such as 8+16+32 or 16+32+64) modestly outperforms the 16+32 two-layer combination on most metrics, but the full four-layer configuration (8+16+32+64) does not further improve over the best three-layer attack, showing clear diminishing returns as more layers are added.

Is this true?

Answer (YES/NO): NO